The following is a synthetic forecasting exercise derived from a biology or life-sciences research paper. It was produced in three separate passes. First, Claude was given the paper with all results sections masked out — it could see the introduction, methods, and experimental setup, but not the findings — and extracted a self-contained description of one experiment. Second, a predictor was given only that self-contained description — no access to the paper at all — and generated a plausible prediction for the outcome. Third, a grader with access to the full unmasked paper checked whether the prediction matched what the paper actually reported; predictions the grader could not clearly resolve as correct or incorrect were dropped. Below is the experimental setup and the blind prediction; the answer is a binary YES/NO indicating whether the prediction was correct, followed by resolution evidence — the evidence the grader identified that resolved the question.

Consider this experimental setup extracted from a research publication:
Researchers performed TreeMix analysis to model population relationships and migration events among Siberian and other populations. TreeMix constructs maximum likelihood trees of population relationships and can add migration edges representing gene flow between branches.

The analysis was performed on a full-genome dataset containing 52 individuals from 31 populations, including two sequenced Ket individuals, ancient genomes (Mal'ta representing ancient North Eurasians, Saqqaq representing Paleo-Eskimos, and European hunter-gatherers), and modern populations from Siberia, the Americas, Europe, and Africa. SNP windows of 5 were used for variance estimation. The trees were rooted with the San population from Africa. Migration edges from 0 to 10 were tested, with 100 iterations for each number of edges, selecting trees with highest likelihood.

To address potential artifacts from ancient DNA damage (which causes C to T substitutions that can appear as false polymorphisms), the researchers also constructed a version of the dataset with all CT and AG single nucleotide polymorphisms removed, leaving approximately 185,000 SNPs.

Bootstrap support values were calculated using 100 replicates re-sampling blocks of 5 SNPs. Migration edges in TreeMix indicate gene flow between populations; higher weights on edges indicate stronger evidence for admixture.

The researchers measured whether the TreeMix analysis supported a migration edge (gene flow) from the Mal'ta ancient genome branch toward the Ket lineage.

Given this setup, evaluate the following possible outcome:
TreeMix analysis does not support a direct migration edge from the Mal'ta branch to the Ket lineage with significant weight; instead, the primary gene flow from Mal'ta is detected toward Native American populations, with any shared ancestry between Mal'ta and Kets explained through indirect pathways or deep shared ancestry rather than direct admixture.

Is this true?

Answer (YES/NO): NO